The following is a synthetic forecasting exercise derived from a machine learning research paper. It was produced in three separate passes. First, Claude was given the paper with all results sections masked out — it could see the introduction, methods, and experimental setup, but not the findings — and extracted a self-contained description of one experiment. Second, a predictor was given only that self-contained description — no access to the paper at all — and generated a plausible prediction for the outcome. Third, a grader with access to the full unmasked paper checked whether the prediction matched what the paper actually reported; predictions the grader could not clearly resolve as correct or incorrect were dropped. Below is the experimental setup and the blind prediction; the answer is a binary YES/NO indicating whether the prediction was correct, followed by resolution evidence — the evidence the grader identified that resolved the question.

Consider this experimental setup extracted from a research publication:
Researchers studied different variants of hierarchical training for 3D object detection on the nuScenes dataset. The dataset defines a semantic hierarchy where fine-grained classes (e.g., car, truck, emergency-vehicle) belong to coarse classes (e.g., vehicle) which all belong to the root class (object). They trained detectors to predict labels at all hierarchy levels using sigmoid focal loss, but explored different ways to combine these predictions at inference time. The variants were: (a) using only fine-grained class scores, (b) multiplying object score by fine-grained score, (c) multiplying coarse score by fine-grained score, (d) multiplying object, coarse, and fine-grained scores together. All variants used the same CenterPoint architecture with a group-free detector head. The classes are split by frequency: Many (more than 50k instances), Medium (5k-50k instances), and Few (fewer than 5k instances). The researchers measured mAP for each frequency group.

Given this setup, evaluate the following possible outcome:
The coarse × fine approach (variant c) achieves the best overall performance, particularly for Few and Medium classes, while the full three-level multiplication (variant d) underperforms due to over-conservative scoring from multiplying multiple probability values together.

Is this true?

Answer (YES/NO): NO